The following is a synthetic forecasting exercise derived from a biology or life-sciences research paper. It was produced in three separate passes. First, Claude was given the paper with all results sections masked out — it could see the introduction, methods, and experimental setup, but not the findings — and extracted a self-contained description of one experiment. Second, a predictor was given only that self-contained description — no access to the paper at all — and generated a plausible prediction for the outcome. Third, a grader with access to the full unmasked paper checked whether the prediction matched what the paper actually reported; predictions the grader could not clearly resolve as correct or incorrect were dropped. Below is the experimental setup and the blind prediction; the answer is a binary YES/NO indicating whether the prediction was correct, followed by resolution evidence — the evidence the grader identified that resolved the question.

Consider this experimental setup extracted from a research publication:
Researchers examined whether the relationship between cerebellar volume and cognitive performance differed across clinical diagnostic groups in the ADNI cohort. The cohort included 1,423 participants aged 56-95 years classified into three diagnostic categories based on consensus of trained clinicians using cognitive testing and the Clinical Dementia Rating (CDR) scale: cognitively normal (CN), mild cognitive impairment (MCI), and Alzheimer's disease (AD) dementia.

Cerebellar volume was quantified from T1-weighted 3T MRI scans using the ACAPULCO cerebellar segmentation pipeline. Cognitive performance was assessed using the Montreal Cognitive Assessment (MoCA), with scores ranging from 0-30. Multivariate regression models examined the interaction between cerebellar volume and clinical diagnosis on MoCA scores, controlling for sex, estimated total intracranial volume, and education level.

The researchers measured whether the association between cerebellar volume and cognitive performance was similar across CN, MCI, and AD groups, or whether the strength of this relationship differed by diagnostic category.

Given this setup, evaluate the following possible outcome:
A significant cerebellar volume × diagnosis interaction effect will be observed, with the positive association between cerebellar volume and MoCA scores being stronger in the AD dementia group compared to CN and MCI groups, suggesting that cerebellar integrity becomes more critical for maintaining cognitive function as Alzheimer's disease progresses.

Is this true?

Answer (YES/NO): NO